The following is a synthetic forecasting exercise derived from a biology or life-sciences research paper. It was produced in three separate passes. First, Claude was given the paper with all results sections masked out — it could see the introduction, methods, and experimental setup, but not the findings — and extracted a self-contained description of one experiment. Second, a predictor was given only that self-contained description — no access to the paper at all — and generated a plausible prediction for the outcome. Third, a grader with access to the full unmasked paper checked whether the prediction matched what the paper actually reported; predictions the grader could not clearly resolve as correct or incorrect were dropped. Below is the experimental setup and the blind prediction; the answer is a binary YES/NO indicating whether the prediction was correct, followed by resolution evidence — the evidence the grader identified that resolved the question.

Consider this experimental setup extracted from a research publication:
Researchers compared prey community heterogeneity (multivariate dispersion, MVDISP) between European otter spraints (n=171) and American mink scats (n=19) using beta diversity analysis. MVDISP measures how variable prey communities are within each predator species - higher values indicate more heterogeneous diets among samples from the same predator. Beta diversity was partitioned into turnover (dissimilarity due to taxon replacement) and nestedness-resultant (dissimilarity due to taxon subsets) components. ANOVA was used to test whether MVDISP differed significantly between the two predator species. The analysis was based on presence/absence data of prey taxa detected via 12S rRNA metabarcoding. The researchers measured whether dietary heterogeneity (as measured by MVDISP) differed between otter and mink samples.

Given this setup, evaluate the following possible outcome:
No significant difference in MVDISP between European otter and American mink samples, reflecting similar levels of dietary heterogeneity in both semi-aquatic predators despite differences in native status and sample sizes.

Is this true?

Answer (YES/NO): NO